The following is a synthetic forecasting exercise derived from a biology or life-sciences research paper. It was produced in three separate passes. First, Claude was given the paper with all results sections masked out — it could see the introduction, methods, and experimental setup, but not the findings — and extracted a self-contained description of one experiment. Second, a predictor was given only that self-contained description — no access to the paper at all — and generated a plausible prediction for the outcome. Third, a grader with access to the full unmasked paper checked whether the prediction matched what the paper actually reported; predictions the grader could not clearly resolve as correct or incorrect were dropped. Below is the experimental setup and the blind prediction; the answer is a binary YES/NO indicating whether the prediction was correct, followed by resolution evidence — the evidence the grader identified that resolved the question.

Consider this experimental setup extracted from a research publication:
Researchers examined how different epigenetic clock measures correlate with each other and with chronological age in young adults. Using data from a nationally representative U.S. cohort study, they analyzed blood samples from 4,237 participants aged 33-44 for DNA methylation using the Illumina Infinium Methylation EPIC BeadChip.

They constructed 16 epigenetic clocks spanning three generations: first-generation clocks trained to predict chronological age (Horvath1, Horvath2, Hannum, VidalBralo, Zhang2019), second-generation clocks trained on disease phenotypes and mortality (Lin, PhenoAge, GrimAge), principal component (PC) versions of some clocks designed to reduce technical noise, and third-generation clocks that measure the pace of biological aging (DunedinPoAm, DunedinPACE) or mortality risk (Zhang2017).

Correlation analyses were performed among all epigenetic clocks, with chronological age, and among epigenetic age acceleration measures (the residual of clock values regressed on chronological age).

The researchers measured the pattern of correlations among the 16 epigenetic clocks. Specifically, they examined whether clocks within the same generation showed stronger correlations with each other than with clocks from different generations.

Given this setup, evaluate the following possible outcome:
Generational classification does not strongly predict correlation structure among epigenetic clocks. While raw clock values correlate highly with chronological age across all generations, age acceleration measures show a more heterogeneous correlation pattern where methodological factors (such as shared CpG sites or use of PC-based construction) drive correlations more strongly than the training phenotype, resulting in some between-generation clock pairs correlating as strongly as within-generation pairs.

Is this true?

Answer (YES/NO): NO